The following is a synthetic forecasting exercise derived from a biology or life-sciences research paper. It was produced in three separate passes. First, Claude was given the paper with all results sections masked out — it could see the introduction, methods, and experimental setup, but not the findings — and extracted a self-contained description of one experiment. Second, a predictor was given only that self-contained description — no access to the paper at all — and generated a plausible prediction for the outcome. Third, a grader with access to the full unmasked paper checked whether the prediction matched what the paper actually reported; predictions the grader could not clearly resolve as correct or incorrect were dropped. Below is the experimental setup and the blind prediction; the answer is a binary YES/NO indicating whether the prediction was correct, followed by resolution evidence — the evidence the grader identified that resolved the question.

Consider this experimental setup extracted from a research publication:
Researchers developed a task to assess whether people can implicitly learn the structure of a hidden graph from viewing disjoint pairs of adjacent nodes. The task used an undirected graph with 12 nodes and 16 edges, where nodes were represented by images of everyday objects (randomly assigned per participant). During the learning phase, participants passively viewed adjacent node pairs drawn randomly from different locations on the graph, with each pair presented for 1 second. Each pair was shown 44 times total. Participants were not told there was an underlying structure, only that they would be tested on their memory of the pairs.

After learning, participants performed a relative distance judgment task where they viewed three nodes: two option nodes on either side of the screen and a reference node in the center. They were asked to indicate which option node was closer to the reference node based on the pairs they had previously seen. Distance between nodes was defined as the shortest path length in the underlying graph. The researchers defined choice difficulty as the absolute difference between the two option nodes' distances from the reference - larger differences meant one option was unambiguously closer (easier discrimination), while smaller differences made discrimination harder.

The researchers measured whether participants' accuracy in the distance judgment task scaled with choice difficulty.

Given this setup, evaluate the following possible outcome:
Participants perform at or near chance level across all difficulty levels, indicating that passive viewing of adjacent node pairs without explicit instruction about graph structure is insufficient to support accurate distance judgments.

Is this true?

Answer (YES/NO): NO